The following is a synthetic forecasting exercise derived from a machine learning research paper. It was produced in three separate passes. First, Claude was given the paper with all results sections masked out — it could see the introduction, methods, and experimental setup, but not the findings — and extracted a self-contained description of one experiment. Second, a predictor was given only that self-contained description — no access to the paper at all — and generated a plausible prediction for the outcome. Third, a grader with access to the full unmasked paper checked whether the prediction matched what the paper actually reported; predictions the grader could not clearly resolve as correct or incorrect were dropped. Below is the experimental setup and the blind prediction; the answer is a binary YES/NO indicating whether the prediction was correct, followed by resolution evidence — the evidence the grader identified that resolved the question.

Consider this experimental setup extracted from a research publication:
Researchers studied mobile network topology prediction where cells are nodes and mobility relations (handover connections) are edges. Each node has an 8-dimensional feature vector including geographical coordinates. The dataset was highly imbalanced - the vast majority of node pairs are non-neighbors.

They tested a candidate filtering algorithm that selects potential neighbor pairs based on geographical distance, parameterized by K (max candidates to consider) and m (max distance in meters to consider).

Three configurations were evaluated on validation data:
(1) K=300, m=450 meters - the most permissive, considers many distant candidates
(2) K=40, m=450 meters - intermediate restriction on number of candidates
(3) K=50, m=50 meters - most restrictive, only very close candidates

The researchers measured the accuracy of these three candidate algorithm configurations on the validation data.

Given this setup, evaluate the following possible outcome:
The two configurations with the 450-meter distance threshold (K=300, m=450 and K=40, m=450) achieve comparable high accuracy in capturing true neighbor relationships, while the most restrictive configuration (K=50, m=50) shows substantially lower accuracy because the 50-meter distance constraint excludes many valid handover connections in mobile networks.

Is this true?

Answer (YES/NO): NO